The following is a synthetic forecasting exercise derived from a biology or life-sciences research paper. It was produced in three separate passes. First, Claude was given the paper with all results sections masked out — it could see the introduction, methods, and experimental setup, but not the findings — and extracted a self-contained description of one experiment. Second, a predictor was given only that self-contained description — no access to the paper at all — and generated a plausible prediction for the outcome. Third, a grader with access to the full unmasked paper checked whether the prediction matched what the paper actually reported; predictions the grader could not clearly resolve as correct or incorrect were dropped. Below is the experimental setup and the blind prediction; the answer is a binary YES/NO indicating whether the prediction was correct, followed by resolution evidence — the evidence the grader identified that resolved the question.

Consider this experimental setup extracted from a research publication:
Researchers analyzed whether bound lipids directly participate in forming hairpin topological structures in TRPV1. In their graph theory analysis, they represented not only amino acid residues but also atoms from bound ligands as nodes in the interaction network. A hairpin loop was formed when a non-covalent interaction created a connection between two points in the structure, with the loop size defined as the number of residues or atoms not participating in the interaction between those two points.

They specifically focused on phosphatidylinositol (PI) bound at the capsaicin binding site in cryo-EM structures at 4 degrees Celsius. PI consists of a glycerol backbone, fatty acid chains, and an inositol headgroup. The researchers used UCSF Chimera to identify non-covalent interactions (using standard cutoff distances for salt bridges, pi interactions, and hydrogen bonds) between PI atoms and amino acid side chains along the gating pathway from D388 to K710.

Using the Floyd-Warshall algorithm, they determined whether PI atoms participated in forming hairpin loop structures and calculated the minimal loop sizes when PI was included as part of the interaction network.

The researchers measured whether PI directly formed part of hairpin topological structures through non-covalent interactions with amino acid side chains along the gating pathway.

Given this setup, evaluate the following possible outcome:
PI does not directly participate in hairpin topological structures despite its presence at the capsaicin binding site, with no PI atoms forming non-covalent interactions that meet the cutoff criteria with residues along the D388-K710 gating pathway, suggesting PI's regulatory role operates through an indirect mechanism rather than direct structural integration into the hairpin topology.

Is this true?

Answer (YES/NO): NO